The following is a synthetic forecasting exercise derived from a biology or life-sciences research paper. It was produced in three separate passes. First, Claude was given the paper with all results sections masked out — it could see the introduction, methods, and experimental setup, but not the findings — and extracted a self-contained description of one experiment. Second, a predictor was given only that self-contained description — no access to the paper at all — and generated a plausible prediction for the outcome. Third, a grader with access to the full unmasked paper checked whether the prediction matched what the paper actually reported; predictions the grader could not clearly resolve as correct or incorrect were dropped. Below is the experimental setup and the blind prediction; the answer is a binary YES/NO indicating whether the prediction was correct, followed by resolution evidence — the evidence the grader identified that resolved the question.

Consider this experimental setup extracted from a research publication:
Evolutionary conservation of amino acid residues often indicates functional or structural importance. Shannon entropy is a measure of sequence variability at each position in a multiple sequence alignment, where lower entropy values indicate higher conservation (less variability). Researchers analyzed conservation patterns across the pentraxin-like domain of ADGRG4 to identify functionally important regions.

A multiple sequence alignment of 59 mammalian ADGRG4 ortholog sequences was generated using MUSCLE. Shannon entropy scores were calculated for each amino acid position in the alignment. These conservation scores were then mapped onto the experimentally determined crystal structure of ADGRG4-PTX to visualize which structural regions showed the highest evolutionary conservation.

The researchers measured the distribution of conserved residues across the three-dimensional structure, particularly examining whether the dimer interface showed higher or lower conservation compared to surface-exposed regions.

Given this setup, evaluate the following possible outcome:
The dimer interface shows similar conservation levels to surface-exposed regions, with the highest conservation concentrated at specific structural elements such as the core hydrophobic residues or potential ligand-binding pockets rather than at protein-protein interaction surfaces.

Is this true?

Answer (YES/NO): NO